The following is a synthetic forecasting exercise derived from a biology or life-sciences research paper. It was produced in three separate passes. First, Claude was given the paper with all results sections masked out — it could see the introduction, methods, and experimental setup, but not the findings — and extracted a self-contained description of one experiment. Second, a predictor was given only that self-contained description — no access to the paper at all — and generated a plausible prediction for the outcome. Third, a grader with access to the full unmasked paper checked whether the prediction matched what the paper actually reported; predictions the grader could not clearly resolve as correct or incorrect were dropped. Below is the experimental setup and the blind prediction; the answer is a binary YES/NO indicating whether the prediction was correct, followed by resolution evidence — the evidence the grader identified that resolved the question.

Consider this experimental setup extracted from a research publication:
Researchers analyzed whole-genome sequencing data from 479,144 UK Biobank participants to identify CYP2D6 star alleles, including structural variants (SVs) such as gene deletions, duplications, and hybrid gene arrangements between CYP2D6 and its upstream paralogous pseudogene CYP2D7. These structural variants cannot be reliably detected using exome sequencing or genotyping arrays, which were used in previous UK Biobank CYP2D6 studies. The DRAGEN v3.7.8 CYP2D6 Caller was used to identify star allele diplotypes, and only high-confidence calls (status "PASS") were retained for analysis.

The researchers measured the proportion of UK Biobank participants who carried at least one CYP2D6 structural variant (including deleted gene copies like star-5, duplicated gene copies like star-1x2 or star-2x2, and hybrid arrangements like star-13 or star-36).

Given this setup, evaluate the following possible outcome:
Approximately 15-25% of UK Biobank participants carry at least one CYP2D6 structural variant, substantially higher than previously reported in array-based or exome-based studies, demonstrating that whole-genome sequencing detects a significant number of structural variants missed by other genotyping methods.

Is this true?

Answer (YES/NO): YES